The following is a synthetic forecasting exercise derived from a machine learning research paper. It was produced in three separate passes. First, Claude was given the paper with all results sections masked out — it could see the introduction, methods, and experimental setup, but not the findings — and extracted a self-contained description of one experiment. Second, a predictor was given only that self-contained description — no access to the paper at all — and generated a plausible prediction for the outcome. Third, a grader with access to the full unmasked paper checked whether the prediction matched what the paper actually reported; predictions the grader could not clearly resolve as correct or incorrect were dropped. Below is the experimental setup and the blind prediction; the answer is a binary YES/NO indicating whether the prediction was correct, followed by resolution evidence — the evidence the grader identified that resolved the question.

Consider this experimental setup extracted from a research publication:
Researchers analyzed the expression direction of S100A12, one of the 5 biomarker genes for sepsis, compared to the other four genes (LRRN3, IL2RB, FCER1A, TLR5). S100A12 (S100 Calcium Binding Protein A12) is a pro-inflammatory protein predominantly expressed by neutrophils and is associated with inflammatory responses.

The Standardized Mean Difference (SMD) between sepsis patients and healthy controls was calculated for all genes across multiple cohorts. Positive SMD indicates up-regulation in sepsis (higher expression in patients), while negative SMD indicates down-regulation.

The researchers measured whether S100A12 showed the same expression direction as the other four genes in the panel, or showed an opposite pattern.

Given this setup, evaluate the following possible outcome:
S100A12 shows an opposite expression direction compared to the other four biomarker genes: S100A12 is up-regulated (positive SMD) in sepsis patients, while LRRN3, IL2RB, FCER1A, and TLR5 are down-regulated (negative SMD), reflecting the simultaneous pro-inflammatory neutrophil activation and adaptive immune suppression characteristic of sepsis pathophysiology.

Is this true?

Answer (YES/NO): NO